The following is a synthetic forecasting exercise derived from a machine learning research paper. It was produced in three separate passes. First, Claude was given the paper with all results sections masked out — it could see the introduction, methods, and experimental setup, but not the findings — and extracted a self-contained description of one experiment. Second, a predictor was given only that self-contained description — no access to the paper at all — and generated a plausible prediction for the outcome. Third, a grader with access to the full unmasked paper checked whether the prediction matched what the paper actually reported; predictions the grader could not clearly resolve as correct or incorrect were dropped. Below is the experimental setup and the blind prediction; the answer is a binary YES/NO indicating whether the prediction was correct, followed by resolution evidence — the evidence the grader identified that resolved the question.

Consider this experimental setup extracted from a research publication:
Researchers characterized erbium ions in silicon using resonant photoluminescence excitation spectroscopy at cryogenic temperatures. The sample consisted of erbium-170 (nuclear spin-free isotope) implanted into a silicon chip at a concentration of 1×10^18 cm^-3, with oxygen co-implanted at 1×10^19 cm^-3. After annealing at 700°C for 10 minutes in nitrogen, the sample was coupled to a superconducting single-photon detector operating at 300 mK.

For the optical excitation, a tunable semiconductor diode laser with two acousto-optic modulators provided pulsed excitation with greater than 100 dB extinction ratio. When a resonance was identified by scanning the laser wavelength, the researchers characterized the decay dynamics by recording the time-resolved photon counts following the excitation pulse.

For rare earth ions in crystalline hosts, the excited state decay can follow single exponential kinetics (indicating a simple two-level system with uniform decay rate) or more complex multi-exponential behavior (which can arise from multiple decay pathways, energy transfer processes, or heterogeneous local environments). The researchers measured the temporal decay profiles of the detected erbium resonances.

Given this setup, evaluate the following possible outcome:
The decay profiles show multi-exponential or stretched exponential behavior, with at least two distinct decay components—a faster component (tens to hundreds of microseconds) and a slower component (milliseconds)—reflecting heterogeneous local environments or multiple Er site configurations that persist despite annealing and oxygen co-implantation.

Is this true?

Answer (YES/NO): NO